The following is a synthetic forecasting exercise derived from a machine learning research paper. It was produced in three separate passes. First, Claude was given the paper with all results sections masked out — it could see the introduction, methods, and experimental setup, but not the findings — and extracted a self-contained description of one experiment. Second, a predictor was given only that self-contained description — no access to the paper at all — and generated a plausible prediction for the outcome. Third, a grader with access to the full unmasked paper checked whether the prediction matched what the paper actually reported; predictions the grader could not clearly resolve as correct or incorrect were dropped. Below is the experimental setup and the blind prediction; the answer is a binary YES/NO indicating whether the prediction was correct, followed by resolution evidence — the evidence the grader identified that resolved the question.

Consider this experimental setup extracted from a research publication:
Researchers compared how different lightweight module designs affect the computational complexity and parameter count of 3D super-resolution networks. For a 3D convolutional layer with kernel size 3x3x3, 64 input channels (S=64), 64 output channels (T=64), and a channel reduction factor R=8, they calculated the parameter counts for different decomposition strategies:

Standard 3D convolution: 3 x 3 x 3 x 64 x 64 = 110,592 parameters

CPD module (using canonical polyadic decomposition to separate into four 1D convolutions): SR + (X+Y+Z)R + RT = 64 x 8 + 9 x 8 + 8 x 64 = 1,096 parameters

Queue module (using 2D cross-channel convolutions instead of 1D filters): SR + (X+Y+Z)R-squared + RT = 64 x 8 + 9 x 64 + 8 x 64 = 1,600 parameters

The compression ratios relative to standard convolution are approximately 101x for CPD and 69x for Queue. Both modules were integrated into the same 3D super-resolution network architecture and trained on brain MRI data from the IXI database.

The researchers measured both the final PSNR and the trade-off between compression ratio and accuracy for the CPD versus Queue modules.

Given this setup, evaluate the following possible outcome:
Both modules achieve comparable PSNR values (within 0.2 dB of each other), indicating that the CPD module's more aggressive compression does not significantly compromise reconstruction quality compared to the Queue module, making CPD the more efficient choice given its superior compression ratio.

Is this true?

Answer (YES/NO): NO